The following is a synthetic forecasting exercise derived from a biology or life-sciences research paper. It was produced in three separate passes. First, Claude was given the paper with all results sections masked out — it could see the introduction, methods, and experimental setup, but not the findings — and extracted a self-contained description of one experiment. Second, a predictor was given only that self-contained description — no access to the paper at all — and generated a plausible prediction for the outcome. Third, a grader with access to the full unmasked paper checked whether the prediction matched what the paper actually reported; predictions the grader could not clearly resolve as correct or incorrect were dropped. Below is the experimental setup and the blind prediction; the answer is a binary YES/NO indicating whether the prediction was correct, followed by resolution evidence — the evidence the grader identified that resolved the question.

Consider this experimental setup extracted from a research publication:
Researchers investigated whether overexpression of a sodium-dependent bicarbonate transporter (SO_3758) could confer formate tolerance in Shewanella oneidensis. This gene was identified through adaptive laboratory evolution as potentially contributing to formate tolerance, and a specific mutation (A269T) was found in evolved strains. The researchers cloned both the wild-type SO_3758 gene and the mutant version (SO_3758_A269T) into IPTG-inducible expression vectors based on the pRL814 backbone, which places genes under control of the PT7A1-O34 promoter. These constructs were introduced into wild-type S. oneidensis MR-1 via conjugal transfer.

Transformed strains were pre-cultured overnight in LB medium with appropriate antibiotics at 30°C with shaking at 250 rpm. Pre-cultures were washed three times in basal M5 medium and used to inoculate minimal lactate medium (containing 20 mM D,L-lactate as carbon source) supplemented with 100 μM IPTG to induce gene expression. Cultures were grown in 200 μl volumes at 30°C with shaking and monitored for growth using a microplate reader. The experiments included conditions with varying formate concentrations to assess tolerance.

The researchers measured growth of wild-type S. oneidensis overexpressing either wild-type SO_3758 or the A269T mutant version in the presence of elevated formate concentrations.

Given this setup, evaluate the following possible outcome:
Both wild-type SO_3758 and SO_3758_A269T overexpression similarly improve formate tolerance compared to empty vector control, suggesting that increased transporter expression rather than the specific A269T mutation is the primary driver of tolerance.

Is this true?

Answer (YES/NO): NO